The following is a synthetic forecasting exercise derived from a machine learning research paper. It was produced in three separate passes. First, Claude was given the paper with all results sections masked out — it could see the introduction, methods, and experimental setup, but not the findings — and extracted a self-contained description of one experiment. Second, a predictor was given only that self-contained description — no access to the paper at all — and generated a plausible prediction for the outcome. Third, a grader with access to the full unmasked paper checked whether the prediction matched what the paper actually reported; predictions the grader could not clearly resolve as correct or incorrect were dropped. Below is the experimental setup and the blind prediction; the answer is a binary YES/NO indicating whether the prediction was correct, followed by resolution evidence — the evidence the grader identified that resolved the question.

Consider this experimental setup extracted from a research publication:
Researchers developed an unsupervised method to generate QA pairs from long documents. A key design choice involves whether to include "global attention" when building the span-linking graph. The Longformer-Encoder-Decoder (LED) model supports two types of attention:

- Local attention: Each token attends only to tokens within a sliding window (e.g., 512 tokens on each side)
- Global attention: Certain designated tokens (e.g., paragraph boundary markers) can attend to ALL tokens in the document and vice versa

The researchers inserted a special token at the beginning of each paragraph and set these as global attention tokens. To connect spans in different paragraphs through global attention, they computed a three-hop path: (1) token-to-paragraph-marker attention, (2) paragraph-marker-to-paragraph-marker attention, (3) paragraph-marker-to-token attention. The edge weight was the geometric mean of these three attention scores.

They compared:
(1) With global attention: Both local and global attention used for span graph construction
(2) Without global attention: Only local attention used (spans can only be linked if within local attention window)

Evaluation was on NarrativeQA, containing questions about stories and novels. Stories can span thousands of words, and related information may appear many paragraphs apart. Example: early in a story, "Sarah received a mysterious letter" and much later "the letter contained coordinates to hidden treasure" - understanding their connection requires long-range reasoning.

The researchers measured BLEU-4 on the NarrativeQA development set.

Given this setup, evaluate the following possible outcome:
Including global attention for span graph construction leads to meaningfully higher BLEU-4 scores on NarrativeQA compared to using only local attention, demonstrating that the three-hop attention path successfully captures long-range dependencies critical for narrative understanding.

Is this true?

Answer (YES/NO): YES